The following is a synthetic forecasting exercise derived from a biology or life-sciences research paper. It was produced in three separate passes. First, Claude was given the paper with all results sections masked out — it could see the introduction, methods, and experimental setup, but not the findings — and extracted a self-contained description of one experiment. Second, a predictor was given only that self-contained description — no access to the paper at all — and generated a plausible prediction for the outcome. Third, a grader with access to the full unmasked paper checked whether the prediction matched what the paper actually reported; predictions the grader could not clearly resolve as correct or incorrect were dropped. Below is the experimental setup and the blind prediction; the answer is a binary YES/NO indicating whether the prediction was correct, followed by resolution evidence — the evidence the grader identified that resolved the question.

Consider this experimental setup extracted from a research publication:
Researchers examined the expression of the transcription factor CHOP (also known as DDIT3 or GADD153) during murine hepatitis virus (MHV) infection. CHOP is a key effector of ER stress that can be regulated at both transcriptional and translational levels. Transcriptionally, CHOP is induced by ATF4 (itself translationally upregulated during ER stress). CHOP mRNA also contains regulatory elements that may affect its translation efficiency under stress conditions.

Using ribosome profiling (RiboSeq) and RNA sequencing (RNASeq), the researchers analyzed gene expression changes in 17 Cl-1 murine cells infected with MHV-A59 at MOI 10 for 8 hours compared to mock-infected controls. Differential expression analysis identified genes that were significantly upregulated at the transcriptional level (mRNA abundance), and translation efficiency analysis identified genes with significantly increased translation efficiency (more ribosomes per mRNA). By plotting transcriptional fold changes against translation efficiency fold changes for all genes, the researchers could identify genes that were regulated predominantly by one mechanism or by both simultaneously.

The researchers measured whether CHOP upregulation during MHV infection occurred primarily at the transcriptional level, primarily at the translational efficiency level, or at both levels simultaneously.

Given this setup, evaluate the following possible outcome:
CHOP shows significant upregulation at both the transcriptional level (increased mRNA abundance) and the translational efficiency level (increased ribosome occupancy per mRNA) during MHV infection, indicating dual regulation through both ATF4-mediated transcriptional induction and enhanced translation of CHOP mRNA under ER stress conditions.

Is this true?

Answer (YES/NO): YES